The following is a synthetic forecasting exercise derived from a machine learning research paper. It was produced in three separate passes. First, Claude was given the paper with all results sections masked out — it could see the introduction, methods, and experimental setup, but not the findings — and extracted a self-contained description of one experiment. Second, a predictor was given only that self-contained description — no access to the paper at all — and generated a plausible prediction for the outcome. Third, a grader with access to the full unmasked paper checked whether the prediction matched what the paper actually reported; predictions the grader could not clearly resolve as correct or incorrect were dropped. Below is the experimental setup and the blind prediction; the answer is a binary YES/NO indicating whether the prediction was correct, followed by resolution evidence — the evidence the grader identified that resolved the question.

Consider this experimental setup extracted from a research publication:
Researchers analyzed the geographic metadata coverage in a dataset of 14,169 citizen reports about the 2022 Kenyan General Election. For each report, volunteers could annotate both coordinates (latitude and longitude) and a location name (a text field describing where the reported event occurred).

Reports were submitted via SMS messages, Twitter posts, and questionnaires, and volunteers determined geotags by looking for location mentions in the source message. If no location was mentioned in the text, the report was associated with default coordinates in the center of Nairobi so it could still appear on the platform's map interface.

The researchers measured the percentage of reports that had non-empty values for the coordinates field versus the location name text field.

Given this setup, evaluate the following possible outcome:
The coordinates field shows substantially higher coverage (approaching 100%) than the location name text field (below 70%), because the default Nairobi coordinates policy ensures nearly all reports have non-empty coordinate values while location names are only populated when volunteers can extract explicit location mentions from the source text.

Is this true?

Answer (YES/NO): NO